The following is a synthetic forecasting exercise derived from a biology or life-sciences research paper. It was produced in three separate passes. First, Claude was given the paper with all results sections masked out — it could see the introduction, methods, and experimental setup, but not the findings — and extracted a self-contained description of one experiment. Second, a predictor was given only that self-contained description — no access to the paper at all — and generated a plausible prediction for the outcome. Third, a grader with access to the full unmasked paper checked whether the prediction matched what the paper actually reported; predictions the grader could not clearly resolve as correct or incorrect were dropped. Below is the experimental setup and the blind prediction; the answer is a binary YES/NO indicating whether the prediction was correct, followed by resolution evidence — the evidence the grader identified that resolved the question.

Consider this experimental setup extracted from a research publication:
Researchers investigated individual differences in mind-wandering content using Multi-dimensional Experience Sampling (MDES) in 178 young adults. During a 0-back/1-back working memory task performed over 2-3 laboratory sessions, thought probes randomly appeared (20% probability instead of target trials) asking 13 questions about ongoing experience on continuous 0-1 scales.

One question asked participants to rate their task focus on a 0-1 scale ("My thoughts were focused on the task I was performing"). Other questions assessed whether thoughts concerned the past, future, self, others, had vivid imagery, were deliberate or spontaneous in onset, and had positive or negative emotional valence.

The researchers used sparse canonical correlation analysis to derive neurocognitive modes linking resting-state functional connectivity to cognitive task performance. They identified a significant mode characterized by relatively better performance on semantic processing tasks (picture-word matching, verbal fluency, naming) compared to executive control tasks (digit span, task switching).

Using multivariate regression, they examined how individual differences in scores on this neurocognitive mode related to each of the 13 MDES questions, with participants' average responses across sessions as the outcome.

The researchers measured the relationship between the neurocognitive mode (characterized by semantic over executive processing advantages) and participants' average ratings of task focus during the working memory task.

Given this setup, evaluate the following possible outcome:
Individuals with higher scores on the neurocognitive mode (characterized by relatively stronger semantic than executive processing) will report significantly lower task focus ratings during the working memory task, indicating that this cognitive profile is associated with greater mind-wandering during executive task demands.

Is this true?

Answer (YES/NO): YES